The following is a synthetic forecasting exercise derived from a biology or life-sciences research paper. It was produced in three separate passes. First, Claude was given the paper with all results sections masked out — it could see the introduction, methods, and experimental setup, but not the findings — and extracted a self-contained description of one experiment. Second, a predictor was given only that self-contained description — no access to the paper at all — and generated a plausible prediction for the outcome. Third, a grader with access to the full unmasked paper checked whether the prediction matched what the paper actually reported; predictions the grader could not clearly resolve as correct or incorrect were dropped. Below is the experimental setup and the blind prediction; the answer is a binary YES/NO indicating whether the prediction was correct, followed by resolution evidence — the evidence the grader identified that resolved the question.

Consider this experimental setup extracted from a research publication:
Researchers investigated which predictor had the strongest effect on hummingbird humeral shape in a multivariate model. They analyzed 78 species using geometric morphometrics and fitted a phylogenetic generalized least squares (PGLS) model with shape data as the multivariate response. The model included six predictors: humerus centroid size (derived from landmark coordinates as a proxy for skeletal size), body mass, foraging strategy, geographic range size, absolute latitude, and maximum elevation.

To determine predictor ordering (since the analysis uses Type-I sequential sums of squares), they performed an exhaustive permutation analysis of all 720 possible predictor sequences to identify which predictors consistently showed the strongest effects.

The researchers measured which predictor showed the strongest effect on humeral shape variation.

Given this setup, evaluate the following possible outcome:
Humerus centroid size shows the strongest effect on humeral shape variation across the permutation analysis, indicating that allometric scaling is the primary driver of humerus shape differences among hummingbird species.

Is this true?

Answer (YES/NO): YES